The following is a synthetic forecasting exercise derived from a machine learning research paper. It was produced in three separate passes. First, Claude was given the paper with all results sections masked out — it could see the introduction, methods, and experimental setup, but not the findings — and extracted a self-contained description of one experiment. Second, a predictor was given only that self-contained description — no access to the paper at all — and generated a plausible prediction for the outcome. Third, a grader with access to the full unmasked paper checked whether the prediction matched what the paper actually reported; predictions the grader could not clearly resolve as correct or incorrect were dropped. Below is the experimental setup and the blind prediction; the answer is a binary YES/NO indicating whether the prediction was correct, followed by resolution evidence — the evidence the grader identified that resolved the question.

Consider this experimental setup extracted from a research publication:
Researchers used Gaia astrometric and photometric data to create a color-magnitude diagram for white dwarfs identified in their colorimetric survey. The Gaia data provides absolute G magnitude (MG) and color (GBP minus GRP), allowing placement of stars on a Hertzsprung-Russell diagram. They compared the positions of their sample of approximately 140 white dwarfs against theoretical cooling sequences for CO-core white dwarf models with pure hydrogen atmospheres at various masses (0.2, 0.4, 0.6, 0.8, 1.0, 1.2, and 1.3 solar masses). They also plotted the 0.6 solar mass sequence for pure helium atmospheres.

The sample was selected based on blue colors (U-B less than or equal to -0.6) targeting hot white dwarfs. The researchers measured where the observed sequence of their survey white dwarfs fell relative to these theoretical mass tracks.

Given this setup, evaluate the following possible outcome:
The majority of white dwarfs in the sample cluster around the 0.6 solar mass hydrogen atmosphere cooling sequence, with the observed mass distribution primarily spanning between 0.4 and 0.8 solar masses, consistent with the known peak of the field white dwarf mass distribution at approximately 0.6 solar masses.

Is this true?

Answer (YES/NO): YES